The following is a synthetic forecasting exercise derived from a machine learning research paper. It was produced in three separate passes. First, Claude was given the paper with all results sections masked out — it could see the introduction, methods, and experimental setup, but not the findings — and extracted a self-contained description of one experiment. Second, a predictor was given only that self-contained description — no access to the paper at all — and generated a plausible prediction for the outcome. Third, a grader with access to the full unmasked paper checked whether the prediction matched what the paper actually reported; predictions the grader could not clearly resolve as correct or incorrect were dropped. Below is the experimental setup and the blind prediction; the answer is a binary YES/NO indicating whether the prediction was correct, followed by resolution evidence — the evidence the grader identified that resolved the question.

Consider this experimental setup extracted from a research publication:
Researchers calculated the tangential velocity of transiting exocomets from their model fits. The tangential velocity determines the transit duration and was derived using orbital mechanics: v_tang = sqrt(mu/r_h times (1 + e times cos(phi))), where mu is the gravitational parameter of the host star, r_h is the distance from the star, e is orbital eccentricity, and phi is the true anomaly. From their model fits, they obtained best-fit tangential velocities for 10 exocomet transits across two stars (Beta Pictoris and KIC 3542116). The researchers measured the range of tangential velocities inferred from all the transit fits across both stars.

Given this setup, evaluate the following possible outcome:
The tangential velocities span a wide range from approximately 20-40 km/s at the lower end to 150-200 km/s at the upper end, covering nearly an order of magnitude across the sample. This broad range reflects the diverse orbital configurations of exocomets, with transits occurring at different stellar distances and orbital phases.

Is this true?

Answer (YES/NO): NO